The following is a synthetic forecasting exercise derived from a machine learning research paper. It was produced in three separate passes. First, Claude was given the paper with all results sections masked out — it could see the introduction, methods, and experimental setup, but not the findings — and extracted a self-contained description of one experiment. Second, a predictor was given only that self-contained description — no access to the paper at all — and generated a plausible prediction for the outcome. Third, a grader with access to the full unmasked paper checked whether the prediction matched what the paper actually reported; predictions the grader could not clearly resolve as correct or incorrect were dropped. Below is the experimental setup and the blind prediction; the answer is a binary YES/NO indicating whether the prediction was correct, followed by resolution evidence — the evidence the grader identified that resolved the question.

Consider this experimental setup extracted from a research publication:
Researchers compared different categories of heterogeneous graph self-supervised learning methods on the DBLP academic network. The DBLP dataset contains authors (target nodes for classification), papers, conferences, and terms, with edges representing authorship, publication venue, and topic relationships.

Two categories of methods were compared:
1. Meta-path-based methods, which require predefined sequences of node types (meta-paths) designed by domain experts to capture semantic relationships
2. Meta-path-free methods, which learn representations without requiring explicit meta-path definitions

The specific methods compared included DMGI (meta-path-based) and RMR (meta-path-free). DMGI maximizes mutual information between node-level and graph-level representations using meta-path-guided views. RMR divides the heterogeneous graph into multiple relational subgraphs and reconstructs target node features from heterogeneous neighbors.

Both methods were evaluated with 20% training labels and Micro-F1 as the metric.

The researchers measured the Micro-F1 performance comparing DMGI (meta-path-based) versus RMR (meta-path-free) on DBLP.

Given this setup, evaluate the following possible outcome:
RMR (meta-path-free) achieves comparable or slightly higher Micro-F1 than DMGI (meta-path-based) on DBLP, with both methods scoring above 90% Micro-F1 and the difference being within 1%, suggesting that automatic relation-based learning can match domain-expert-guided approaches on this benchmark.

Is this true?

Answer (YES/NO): NO